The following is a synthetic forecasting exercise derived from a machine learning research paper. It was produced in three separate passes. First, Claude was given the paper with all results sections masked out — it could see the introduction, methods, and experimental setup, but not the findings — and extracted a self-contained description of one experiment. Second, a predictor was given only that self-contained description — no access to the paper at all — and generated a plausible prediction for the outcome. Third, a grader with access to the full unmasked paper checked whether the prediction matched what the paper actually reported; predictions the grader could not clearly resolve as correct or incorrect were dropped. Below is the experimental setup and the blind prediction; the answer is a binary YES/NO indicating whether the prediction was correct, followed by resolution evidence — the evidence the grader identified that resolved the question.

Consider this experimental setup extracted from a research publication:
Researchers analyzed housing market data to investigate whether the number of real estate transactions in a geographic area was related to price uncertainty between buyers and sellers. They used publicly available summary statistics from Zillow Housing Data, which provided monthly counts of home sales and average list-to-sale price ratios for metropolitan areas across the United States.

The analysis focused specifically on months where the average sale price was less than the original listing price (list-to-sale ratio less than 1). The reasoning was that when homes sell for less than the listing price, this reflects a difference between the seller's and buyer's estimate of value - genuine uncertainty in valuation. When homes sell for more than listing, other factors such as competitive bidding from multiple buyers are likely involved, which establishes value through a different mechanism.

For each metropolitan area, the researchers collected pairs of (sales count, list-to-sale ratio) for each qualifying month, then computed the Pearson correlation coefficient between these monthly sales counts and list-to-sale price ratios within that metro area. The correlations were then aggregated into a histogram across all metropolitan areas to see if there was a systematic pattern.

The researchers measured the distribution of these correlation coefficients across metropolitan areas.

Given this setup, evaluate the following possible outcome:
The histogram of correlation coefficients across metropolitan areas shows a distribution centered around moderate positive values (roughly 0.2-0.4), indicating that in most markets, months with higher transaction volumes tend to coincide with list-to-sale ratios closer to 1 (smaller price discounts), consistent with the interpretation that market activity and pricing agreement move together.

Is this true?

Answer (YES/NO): NO